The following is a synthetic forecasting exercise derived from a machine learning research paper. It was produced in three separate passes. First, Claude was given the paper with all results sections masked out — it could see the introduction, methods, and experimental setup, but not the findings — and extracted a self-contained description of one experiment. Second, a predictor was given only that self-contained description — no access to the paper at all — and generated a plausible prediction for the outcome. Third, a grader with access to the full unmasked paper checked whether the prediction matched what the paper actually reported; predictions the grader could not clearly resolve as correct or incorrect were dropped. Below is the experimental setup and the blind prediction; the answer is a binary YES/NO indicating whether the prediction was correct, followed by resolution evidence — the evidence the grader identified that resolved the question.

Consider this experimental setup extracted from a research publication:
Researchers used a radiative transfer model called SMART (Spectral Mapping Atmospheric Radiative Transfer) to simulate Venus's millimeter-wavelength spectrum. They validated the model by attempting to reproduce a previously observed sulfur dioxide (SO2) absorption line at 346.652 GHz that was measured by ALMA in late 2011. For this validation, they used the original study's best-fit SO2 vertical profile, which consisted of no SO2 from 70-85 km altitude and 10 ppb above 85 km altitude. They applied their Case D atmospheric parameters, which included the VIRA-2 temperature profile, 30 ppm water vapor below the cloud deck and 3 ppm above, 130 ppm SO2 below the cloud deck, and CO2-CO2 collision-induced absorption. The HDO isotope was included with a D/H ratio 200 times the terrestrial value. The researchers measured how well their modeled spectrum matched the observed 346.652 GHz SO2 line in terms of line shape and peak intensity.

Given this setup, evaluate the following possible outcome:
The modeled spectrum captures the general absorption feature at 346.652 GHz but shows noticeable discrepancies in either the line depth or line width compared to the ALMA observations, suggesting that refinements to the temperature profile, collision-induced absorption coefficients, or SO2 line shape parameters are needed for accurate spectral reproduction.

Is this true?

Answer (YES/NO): NO